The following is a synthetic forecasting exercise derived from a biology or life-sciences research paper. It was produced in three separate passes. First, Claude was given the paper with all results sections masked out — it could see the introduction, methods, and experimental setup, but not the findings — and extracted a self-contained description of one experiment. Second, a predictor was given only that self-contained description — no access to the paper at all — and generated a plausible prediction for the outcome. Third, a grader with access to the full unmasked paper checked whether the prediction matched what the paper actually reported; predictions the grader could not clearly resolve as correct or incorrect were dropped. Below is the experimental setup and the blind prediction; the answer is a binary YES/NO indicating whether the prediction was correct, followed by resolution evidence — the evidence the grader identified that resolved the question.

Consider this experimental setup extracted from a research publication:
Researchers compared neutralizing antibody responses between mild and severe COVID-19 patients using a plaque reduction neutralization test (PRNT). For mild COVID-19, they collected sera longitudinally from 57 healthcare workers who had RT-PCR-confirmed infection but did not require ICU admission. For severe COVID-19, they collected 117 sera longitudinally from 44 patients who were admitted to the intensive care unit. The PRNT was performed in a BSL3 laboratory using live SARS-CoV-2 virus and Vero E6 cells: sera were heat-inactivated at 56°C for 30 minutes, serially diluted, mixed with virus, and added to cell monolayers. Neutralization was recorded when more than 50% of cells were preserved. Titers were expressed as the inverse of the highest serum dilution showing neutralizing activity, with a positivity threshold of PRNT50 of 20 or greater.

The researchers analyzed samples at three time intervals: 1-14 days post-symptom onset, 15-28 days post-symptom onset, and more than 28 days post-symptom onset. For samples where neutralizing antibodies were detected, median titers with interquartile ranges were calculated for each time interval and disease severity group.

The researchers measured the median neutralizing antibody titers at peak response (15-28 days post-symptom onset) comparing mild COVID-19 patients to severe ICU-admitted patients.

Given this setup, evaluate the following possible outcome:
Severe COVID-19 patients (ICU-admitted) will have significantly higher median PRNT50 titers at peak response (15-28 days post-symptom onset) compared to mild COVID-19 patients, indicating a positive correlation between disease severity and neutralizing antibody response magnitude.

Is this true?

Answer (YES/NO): YES